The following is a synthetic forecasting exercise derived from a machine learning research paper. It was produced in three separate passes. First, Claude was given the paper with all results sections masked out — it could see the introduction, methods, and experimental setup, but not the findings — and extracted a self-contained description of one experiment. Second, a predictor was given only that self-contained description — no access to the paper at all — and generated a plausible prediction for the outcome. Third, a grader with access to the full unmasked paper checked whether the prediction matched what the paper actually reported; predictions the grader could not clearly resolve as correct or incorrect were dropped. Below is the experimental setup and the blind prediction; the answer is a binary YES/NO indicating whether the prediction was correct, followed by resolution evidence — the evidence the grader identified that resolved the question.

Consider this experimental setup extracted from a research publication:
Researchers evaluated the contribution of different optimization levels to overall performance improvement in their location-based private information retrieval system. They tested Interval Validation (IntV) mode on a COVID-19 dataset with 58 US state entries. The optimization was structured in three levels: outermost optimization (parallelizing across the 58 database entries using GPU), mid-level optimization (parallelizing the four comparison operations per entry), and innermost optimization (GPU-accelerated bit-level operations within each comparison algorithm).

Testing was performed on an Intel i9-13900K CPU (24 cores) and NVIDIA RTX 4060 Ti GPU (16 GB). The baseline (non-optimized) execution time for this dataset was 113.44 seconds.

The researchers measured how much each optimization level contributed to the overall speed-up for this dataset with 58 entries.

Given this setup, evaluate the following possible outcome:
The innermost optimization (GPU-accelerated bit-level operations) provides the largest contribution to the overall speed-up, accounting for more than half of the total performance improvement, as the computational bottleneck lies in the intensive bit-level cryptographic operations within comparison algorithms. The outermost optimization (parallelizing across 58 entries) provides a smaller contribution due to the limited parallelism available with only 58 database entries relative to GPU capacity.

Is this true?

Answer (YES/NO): NO